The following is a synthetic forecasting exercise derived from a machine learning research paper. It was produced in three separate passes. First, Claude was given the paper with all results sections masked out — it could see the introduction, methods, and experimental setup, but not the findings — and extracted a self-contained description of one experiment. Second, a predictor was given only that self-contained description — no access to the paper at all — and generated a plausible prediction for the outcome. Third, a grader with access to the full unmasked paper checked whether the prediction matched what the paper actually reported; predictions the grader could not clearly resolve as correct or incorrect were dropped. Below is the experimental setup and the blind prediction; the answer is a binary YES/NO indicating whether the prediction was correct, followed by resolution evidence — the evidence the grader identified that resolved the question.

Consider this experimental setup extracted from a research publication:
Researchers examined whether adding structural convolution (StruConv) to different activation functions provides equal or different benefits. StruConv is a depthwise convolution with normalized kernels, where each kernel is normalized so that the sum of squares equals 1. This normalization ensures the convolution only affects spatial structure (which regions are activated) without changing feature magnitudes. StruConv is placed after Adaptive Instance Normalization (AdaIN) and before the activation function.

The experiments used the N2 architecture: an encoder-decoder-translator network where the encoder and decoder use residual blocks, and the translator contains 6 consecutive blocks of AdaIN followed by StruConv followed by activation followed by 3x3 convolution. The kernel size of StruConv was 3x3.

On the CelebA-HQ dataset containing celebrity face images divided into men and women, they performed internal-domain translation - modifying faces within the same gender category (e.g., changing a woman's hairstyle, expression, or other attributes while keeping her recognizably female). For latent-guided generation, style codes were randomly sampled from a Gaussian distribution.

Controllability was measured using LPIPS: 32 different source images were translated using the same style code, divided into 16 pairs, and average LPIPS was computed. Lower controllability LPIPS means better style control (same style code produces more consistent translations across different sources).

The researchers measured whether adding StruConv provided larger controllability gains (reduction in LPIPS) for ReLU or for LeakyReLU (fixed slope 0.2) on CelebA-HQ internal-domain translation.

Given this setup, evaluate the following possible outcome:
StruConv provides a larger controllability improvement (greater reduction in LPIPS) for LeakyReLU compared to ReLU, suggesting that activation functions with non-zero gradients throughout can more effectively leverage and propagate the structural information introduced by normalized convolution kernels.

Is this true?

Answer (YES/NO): NO